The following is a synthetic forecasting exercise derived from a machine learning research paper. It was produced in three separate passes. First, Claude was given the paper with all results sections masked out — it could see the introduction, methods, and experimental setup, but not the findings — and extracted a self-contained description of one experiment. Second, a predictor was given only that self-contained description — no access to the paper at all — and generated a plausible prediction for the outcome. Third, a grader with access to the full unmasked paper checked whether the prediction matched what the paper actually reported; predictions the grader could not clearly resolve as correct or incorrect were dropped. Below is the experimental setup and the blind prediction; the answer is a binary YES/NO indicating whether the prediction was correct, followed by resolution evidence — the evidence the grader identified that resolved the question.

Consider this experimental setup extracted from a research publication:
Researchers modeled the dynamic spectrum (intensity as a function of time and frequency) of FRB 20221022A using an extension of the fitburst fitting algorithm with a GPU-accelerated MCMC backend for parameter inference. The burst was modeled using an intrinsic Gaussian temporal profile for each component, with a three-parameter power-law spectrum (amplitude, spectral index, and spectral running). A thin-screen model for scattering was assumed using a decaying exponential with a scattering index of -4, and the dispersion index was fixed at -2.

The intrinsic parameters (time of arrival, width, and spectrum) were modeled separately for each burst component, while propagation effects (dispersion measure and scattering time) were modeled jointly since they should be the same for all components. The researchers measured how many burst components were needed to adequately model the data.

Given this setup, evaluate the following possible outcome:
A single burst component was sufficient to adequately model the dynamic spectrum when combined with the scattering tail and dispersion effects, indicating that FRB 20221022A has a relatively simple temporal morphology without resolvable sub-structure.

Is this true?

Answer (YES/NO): NO